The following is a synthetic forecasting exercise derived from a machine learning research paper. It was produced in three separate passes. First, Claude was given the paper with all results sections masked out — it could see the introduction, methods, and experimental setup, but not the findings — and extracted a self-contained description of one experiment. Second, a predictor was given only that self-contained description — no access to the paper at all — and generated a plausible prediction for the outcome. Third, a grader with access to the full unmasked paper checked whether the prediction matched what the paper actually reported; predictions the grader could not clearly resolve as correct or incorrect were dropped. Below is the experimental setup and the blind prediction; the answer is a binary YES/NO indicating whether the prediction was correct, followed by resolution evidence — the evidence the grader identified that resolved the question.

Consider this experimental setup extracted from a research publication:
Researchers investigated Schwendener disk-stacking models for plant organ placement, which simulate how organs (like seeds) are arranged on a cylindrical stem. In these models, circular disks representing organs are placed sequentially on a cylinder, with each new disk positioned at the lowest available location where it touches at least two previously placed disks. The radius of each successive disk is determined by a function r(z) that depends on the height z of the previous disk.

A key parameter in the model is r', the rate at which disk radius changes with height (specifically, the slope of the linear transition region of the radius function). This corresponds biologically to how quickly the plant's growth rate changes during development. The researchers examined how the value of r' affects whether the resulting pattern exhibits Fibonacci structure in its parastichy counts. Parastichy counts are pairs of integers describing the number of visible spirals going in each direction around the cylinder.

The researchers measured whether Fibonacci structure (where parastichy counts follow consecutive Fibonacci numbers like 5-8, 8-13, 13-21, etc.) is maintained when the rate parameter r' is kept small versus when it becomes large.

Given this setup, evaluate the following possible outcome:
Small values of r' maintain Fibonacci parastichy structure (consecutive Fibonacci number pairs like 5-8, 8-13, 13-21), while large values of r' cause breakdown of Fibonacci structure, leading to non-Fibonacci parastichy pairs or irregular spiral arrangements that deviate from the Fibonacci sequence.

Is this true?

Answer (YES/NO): YES